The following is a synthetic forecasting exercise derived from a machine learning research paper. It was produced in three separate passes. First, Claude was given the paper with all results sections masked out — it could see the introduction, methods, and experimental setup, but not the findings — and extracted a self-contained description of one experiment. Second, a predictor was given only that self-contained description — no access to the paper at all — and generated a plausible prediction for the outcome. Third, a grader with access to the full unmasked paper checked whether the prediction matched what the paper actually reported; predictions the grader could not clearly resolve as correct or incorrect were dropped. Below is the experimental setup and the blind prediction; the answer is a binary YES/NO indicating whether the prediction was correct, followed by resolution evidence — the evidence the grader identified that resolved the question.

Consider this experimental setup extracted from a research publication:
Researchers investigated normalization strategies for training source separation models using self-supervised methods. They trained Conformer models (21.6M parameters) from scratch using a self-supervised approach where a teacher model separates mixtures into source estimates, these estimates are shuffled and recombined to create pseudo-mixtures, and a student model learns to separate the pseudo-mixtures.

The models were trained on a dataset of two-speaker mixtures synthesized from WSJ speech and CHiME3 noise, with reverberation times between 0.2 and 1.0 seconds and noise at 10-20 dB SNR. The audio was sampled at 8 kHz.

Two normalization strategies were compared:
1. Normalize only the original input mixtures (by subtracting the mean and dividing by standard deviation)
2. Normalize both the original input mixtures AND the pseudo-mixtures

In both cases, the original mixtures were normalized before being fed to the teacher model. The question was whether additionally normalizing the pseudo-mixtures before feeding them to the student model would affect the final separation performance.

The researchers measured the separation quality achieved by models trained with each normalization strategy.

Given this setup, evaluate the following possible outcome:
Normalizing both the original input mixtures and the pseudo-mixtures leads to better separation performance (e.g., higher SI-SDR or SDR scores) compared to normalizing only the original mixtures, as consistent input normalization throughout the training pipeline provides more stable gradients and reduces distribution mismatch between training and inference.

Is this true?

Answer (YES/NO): NO